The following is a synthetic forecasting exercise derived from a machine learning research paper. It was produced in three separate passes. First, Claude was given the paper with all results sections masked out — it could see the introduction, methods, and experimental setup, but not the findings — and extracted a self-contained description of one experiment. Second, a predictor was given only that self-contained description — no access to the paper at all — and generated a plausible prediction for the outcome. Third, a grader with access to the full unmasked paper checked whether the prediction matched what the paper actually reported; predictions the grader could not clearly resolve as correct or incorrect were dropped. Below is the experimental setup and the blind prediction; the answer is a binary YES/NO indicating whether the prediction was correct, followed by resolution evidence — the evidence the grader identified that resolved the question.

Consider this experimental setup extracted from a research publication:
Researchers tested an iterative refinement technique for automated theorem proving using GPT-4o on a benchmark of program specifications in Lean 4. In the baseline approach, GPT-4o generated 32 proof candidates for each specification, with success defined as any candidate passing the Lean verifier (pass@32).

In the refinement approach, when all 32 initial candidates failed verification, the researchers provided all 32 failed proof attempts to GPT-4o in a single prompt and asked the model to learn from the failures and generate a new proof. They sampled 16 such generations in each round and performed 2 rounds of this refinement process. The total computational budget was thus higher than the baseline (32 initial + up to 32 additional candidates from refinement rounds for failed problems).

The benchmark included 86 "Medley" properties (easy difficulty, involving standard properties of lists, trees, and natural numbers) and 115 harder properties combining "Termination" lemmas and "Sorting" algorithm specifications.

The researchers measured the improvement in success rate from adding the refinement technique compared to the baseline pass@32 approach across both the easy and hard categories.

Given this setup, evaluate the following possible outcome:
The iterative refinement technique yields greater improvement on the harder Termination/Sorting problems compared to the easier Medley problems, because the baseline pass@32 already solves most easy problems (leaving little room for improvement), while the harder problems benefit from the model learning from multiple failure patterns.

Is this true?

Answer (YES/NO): YES